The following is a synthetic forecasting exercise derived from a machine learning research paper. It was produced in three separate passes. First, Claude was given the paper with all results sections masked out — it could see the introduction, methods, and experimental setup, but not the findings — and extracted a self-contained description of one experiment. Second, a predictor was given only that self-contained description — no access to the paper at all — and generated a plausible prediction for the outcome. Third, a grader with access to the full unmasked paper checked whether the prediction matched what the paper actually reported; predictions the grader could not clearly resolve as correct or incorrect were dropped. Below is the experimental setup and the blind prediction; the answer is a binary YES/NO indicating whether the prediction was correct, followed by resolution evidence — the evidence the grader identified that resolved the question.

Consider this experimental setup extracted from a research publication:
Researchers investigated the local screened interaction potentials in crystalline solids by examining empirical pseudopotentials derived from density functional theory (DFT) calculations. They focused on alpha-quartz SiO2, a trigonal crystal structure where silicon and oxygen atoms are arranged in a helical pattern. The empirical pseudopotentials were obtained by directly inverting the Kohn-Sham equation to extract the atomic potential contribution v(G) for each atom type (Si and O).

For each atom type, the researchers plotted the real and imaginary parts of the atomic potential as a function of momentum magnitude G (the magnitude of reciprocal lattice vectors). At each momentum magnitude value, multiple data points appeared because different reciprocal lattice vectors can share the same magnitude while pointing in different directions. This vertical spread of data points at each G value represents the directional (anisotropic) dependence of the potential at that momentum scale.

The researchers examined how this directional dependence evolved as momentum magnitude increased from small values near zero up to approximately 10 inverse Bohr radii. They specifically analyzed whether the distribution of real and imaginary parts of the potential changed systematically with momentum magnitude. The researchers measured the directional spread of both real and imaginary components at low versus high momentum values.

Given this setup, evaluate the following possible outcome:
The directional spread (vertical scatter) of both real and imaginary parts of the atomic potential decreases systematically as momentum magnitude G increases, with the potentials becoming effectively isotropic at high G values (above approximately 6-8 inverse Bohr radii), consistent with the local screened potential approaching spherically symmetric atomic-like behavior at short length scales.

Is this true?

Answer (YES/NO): NO